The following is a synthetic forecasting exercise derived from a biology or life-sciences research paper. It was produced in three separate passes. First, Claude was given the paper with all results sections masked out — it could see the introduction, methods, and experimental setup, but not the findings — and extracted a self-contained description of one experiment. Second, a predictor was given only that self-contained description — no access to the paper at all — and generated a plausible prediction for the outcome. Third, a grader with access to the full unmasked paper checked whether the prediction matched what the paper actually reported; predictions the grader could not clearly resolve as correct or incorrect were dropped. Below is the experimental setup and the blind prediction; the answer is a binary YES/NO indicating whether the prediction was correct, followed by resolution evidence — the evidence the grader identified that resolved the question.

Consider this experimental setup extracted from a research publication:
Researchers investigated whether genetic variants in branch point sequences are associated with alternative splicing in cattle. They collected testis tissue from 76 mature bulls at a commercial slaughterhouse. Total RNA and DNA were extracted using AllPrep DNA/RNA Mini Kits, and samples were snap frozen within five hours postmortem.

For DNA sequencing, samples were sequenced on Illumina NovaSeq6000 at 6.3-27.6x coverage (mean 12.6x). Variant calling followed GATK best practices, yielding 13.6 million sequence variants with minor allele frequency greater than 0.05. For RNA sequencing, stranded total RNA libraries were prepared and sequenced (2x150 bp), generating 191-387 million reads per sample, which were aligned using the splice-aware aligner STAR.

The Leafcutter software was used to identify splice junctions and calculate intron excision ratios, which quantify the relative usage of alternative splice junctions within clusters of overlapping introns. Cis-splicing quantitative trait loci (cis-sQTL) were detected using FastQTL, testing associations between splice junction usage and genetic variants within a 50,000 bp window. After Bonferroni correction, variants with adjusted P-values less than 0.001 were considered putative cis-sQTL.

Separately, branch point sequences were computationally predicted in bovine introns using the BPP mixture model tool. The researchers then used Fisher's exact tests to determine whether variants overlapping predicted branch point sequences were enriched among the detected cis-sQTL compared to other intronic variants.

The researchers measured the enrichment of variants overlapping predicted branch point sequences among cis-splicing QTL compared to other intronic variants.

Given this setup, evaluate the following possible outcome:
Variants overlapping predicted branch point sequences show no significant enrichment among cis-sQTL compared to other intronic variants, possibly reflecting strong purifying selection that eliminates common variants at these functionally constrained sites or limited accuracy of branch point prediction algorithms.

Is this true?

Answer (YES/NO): NO